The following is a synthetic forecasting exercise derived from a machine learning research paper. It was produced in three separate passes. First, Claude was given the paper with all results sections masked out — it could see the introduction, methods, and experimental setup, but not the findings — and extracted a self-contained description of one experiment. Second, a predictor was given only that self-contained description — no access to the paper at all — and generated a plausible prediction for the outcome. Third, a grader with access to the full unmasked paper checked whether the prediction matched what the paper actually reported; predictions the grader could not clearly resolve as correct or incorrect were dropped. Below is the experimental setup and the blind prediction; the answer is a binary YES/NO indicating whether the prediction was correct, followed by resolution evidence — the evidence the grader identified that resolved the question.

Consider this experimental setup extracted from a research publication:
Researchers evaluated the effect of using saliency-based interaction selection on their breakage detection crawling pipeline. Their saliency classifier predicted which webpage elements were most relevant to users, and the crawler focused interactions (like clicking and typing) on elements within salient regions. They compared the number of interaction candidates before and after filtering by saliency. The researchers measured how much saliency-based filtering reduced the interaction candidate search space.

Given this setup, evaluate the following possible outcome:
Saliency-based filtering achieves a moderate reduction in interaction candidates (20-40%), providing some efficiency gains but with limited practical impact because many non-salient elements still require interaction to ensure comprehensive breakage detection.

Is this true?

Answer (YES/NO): NO